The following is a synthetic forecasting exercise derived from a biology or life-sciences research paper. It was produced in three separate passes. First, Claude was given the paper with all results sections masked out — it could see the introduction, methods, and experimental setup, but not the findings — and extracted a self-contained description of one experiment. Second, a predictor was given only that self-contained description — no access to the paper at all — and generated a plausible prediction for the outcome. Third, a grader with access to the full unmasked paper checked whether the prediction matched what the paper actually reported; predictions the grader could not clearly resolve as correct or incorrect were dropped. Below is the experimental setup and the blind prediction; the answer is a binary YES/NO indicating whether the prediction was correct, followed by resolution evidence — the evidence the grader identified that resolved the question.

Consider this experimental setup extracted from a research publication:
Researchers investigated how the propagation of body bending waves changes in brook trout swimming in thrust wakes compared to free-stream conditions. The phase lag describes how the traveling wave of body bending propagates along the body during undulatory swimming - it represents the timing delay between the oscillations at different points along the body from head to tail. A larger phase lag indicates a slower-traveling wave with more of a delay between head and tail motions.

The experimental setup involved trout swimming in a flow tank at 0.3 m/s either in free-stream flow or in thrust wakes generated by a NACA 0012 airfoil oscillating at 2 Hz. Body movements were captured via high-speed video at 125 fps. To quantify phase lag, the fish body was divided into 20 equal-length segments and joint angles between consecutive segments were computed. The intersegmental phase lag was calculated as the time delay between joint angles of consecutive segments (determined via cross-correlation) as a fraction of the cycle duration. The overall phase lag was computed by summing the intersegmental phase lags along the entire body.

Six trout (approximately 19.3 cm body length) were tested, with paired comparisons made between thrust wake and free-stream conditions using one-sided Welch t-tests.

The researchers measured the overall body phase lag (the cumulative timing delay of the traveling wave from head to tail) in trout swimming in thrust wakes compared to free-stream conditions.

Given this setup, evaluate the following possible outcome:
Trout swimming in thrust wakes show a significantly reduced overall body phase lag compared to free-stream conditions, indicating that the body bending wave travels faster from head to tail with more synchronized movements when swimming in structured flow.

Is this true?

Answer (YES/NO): YES